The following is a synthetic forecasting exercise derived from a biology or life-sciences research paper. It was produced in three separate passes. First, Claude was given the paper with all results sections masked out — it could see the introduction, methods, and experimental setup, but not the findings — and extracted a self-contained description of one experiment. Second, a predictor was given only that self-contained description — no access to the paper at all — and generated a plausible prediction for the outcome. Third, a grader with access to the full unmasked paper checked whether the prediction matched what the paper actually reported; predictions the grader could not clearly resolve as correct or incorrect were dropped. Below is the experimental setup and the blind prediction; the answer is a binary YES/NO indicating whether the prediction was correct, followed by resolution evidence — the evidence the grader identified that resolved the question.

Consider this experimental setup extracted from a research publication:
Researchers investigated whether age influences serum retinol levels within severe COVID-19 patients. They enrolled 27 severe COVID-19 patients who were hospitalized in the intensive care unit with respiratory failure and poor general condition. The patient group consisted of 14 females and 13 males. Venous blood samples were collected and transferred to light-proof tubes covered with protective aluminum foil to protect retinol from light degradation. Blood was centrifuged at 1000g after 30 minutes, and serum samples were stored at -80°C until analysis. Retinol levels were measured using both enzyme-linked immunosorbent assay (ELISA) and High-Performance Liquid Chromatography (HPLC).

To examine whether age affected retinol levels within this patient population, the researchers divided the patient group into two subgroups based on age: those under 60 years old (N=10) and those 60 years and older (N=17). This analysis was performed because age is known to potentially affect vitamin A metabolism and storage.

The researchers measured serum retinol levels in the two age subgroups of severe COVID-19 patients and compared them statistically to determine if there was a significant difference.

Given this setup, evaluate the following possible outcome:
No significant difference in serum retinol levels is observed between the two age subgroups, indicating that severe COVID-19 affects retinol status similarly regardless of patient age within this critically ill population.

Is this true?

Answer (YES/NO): YES